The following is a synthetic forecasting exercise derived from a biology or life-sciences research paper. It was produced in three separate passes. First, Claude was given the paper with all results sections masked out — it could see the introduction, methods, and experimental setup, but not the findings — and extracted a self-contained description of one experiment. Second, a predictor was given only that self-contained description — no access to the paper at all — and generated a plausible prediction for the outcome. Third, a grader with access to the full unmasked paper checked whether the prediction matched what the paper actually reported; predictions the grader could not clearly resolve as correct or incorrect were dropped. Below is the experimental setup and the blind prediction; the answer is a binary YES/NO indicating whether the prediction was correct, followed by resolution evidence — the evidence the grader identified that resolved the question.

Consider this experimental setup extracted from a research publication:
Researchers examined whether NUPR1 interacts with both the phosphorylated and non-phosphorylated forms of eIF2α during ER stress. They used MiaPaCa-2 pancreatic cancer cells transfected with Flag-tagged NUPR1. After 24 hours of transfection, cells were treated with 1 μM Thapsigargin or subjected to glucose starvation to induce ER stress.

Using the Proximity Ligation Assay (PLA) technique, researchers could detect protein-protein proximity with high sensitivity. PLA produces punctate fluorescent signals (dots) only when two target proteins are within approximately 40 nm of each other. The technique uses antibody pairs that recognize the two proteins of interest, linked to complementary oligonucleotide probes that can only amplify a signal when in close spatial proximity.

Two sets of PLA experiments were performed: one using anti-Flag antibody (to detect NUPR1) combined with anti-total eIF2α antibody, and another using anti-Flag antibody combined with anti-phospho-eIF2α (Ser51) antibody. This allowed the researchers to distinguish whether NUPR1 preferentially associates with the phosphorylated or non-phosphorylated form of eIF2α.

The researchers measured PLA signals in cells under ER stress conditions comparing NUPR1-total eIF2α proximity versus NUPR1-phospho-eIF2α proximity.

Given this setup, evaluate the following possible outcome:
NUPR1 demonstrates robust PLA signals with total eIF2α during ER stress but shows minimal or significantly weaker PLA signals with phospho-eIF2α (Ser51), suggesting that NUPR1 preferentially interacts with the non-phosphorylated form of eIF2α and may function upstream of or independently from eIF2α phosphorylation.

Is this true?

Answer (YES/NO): NO